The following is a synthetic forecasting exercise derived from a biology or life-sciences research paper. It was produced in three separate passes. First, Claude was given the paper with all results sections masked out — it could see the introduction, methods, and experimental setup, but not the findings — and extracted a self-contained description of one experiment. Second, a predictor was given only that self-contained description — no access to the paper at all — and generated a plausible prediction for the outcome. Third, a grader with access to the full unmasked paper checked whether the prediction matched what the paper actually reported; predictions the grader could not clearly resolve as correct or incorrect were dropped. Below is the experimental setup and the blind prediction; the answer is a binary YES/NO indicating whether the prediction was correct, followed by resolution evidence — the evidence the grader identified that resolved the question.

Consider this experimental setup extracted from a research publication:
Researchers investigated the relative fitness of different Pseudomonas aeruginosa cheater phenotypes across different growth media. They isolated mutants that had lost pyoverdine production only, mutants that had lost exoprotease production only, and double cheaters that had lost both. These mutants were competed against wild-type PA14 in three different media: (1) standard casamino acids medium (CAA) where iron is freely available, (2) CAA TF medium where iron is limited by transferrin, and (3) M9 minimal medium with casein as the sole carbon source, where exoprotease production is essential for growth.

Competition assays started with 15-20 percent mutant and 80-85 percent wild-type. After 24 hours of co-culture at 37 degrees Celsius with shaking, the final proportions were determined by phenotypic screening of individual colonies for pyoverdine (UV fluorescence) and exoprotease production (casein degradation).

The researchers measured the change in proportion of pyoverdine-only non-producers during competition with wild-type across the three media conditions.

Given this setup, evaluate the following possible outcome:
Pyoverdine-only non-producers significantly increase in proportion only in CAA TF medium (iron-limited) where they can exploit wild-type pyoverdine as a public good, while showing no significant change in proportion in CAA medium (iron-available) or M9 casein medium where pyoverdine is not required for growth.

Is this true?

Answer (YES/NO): YES